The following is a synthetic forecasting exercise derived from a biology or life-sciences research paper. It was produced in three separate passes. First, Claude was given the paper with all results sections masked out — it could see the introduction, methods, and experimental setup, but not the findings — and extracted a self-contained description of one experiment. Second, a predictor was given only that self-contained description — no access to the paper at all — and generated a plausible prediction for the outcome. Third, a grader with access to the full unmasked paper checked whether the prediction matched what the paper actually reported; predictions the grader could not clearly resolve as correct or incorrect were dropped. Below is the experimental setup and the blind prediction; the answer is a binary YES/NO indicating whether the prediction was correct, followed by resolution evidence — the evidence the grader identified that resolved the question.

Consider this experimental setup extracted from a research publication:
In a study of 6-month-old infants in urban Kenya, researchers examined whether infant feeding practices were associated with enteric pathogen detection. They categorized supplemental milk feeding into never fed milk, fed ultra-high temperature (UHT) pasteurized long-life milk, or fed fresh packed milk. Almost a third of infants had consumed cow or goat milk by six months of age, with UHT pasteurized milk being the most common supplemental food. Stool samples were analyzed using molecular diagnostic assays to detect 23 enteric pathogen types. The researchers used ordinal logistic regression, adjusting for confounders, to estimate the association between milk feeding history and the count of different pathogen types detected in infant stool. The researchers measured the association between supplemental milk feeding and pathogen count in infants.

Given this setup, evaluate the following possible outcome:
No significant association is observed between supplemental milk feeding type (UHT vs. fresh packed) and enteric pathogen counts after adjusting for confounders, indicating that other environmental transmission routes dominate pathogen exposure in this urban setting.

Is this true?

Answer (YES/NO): NO